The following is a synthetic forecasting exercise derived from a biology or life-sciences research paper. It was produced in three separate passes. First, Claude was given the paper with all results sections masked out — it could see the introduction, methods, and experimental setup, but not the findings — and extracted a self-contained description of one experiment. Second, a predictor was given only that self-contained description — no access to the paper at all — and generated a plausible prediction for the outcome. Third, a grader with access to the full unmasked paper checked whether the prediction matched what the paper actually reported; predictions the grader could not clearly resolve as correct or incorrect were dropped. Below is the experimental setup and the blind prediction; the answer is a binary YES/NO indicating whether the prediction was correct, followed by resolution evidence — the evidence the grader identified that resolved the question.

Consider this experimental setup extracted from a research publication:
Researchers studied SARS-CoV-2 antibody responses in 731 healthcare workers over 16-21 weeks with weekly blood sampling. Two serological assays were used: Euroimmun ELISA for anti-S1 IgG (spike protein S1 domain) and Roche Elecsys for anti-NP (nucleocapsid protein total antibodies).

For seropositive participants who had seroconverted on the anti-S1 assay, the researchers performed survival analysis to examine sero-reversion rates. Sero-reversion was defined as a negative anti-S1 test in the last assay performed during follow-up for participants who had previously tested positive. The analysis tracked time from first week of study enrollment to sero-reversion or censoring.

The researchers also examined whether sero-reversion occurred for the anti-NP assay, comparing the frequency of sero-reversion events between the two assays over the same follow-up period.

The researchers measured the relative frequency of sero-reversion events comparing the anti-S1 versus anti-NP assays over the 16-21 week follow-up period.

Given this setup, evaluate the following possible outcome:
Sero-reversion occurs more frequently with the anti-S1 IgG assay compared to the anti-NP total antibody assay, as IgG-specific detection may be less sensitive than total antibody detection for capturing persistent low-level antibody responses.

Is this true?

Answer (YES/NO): YES